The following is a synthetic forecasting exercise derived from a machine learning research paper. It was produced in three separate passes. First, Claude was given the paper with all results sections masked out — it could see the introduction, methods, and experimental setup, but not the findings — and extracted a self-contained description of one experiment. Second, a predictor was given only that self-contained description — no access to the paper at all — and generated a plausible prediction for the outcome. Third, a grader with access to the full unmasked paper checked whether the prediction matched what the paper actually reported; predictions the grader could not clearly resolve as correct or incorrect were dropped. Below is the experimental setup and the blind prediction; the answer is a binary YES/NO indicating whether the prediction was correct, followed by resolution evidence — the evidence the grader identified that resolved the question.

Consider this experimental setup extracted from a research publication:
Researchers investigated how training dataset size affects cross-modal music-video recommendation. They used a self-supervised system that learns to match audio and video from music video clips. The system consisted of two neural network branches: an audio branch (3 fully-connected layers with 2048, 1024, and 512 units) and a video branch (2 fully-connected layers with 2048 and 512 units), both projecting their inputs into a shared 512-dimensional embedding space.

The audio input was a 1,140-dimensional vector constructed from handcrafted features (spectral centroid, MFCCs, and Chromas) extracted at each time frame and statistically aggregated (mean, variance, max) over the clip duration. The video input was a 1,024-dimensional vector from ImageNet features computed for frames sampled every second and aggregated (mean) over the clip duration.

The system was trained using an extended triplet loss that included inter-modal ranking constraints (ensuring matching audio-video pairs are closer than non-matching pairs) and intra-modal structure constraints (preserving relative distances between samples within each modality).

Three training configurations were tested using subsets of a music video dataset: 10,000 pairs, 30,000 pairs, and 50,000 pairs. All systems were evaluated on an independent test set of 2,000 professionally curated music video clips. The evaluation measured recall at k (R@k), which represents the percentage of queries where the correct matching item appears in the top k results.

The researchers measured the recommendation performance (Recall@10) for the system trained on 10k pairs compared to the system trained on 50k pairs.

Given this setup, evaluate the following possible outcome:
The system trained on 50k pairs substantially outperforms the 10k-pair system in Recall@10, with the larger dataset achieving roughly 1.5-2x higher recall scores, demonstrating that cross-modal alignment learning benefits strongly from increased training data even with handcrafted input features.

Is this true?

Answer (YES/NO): NO